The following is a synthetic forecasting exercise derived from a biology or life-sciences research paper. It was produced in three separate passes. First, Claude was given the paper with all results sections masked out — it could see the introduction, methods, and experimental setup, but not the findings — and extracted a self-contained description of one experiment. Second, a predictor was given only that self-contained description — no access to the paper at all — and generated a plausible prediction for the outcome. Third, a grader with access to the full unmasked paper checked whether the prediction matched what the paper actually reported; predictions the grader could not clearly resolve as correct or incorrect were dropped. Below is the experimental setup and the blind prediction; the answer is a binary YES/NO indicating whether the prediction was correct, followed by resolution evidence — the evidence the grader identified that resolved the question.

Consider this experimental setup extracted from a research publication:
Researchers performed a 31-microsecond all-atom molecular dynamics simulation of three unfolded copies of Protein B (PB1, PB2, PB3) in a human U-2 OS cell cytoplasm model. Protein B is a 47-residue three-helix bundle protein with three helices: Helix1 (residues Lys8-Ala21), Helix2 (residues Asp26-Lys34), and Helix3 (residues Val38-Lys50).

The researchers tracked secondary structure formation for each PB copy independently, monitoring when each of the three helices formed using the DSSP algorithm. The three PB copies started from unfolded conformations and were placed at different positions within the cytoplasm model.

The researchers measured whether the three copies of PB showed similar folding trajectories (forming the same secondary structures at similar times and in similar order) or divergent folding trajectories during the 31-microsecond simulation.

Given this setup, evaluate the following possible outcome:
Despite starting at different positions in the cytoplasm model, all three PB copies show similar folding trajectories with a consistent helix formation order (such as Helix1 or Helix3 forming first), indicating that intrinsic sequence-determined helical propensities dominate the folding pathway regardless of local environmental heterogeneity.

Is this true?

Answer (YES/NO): NO